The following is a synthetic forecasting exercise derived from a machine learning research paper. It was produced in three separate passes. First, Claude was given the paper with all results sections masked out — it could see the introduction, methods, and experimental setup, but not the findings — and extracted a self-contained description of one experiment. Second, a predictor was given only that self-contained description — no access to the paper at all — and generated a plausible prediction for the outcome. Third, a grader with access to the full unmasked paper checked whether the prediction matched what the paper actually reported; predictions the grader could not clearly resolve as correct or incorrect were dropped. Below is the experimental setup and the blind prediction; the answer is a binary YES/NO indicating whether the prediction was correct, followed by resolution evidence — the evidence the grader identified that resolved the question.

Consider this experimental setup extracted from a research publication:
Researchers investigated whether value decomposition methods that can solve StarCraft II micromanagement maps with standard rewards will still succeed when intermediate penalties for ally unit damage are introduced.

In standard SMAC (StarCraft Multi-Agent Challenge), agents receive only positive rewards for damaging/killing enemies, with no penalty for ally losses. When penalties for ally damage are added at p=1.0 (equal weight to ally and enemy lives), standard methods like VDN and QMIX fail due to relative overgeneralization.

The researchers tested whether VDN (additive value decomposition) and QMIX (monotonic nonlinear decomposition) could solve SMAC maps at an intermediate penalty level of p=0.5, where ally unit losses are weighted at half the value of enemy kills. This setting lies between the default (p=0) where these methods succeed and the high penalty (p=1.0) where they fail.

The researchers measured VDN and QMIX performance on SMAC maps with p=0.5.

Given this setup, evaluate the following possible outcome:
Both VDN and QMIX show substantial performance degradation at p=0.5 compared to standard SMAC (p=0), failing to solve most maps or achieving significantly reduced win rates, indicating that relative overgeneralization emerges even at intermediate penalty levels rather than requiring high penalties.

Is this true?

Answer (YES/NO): NO